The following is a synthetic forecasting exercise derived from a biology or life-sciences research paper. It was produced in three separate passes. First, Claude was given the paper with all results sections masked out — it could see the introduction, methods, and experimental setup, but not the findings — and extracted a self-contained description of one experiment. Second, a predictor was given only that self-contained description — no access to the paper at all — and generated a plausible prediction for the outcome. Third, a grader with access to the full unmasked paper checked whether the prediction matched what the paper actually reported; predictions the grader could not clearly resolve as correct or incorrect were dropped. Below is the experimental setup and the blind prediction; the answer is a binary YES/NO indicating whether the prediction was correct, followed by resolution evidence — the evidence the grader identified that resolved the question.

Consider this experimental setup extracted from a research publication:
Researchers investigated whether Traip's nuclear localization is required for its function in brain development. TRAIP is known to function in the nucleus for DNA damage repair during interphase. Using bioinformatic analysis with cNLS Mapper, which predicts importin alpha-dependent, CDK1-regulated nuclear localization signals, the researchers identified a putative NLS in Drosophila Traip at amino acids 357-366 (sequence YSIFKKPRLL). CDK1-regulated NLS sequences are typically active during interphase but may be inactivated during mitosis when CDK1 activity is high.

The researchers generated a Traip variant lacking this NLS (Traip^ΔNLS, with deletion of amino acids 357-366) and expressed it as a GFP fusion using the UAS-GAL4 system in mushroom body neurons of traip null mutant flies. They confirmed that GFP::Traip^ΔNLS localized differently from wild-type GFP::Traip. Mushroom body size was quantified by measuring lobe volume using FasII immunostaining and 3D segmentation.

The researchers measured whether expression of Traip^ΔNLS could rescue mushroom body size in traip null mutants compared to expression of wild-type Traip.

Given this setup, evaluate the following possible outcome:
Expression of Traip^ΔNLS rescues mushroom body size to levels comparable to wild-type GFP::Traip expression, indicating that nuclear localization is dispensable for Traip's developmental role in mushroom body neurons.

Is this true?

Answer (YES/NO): YES